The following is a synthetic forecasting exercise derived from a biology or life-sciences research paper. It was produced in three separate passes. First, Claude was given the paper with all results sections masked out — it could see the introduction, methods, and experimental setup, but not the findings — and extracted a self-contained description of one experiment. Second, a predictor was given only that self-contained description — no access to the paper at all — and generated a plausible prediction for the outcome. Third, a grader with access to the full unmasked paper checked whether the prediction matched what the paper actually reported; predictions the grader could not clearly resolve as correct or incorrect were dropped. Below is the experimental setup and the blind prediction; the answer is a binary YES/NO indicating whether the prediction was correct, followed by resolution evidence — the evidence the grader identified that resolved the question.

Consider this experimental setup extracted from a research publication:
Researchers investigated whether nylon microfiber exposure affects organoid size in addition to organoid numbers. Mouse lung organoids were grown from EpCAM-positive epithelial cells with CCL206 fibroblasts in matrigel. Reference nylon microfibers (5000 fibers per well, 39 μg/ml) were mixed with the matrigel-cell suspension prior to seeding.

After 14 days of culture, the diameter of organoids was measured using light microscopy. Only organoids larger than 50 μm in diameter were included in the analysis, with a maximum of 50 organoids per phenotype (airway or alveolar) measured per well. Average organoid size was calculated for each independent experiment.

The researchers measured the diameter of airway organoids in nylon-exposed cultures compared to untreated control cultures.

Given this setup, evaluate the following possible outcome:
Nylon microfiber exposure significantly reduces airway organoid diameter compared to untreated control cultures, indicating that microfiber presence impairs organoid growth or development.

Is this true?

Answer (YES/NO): YES